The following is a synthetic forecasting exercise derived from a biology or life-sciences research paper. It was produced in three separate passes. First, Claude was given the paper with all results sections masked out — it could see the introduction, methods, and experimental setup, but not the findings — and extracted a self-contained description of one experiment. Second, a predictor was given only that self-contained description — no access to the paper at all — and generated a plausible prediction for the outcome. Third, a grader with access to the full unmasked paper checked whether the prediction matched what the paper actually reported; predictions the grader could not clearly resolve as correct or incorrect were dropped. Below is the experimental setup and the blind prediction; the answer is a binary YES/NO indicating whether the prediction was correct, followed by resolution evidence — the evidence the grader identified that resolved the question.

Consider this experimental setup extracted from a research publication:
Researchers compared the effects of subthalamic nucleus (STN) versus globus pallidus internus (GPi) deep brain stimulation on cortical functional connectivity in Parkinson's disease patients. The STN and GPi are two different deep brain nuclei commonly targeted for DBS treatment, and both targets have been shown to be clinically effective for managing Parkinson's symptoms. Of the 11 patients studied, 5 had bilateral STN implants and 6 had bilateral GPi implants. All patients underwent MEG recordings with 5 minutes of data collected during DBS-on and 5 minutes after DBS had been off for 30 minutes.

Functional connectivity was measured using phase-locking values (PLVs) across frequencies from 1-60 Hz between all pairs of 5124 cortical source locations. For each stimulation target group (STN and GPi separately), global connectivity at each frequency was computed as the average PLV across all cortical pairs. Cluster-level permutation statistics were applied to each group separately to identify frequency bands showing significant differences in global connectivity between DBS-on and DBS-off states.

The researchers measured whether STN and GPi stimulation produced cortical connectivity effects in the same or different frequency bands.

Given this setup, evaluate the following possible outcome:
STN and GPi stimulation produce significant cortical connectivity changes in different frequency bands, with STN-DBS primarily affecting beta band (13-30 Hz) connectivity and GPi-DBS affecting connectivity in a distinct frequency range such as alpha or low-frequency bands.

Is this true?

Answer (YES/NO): NO